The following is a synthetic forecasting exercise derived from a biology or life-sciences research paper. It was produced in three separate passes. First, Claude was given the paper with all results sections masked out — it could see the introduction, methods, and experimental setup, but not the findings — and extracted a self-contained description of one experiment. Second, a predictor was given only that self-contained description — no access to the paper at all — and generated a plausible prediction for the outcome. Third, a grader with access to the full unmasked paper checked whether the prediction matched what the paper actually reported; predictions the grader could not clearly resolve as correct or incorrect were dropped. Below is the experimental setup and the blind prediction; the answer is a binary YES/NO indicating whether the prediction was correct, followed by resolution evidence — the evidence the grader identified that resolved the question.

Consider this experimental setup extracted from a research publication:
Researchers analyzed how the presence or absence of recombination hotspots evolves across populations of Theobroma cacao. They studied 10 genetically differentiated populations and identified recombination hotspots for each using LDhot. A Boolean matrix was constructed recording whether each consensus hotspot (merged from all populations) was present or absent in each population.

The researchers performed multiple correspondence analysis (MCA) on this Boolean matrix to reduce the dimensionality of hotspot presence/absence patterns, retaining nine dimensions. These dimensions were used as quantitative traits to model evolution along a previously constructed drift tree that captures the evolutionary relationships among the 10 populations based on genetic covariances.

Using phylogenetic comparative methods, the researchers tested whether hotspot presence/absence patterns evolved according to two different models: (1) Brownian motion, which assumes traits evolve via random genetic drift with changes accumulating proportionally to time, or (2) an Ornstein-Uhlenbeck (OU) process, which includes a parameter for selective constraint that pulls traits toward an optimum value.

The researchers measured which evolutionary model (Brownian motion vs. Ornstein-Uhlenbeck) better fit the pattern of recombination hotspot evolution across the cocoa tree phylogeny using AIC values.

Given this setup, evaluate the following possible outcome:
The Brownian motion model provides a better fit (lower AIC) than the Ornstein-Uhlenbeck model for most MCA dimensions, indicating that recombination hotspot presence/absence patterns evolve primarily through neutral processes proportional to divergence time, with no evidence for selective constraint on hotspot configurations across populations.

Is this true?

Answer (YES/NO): YES